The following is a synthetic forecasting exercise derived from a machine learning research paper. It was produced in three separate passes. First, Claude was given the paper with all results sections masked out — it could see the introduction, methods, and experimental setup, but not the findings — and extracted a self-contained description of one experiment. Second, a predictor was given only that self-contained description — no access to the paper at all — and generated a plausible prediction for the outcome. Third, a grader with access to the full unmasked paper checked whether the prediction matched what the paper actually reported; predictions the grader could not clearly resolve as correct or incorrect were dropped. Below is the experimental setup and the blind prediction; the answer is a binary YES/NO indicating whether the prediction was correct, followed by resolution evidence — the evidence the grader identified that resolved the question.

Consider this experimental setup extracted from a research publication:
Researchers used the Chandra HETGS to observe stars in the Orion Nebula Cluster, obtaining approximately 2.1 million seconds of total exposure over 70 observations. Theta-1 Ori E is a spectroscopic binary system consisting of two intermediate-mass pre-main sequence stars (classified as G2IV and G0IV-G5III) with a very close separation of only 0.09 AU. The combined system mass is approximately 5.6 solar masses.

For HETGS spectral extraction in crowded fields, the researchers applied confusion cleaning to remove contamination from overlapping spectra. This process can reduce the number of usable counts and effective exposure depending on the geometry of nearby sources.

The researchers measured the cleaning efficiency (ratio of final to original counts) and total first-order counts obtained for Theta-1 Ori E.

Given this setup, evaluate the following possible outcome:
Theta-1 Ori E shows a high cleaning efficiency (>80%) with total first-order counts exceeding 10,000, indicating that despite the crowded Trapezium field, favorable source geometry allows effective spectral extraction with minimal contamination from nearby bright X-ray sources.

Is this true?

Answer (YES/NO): NO